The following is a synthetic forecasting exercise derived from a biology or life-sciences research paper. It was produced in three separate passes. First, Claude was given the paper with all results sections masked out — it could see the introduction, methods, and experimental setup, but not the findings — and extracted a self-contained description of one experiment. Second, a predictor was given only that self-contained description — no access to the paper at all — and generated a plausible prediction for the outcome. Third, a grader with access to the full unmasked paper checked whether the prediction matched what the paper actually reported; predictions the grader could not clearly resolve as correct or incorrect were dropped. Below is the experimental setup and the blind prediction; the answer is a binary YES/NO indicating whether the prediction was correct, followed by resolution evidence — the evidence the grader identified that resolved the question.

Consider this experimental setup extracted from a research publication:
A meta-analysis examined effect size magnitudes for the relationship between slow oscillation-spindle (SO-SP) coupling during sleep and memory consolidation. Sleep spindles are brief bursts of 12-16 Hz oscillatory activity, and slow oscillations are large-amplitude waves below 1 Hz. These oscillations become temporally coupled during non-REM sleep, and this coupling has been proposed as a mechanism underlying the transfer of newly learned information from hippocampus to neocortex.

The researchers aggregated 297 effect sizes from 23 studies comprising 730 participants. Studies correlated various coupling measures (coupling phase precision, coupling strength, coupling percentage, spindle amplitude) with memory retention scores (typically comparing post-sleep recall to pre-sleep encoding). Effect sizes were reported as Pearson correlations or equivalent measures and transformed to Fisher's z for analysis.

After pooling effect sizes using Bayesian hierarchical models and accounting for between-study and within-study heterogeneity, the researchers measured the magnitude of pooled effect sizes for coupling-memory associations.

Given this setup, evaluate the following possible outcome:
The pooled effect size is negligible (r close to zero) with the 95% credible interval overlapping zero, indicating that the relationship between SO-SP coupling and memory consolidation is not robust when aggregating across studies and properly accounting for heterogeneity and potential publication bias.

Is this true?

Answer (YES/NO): NO